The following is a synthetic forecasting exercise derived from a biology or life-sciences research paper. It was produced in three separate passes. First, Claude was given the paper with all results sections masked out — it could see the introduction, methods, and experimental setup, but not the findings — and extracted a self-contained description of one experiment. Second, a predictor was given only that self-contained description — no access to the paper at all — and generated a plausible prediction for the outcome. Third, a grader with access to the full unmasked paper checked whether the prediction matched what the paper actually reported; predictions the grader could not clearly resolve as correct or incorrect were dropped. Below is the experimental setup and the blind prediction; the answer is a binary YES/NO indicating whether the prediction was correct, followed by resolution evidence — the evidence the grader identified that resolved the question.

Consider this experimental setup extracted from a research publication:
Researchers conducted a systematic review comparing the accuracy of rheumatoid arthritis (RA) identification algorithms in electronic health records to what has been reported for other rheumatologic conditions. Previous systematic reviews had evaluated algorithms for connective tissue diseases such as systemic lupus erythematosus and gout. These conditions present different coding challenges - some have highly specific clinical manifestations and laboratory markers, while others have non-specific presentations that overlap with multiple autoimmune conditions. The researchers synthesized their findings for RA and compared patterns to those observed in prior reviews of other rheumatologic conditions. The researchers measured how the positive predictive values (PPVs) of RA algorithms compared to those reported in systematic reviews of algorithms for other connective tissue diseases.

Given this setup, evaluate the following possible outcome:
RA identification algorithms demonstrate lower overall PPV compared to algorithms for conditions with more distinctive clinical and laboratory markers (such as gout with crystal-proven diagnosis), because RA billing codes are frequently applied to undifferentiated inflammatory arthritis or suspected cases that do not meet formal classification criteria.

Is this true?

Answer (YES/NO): NO